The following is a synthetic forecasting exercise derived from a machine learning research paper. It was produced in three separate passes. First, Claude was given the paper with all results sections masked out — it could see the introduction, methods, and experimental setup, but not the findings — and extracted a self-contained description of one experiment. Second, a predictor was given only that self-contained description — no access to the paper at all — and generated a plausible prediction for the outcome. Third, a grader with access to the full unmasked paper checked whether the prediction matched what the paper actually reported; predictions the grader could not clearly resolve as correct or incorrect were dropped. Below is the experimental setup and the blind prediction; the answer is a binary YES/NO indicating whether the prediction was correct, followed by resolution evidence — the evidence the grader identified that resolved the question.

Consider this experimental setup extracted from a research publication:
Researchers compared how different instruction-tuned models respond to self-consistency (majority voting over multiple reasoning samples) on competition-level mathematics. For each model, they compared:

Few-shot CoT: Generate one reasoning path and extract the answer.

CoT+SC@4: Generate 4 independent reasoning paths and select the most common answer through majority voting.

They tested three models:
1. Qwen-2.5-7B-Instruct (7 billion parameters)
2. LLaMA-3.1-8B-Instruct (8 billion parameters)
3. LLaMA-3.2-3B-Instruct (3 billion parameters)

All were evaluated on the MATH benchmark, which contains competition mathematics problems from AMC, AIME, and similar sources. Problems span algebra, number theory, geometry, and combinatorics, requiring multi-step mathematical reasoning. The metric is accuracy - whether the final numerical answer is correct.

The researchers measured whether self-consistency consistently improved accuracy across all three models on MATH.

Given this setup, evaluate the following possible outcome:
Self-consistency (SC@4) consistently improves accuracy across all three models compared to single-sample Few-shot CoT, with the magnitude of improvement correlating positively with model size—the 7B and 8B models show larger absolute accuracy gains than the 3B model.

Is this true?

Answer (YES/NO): NO